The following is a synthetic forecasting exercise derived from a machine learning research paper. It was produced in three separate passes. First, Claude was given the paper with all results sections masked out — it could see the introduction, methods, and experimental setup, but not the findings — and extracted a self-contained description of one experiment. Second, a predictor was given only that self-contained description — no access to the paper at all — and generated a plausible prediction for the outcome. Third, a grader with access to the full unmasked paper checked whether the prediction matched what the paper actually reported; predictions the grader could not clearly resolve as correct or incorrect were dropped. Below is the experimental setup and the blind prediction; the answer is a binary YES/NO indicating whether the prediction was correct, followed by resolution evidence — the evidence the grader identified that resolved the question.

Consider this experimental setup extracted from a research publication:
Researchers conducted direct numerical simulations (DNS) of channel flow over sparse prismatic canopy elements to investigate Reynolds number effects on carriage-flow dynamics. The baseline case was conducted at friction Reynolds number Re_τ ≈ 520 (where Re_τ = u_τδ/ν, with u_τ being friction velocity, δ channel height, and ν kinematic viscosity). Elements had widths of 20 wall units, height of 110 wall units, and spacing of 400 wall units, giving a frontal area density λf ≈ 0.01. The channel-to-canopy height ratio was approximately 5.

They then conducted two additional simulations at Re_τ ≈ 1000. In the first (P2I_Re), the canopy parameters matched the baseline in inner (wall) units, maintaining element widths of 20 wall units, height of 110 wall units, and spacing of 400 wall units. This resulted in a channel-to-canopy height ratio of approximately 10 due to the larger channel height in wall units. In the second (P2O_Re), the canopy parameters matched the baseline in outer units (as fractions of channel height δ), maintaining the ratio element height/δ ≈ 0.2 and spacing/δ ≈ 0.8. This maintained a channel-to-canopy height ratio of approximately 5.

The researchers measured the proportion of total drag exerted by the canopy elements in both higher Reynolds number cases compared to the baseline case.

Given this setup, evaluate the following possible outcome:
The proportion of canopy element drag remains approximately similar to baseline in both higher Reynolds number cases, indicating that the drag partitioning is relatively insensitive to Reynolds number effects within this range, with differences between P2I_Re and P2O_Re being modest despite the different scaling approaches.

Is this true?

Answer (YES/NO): YES